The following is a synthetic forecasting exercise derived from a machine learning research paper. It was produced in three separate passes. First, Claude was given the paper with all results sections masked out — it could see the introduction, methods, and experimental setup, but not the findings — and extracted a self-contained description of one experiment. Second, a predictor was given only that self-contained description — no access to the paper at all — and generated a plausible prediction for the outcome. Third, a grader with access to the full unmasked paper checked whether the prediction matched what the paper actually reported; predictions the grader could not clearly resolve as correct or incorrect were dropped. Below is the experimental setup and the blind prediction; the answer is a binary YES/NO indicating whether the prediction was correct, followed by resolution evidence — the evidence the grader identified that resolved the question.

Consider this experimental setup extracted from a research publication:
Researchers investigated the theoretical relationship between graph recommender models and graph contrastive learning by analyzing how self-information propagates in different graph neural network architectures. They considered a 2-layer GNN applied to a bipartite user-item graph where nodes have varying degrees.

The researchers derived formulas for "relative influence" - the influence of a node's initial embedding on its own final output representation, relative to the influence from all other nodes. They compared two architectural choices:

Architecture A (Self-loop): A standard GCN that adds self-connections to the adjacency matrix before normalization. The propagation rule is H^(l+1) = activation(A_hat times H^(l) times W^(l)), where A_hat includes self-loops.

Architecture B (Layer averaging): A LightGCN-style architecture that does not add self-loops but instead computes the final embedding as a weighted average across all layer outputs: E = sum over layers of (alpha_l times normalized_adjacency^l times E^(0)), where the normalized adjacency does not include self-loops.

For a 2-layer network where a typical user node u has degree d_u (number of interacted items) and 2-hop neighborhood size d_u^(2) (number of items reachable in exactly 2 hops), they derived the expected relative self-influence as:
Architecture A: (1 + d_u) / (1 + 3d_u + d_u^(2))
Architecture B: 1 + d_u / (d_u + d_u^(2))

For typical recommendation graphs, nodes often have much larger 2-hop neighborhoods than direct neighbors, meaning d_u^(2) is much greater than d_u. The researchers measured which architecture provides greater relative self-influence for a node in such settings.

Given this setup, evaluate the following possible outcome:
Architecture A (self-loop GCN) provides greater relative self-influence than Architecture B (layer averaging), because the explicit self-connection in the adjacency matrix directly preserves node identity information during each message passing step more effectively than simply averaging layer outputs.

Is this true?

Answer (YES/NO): NO